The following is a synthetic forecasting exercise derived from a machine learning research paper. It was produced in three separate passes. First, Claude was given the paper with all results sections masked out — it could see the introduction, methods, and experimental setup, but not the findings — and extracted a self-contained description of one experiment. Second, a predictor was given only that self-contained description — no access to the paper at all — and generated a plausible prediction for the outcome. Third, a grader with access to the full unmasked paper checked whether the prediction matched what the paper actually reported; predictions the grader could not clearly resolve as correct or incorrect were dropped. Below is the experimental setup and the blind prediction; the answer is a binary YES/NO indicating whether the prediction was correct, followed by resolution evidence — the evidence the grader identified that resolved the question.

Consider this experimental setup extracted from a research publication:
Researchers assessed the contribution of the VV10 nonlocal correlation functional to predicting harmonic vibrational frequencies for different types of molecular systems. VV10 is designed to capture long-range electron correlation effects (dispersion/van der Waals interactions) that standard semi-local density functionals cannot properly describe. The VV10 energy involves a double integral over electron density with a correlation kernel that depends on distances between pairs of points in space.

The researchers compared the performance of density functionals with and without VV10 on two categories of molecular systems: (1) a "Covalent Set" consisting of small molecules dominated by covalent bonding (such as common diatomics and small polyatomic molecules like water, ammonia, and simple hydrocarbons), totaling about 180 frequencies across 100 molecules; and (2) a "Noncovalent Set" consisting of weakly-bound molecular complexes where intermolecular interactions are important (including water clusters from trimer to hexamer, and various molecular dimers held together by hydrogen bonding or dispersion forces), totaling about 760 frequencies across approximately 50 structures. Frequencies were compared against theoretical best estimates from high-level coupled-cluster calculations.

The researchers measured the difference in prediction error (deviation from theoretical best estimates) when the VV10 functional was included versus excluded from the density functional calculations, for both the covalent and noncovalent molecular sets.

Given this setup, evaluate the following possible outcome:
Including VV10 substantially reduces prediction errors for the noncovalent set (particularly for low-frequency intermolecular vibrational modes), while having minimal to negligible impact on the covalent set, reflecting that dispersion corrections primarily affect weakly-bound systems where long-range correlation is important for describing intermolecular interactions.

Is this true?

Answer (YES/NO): NO